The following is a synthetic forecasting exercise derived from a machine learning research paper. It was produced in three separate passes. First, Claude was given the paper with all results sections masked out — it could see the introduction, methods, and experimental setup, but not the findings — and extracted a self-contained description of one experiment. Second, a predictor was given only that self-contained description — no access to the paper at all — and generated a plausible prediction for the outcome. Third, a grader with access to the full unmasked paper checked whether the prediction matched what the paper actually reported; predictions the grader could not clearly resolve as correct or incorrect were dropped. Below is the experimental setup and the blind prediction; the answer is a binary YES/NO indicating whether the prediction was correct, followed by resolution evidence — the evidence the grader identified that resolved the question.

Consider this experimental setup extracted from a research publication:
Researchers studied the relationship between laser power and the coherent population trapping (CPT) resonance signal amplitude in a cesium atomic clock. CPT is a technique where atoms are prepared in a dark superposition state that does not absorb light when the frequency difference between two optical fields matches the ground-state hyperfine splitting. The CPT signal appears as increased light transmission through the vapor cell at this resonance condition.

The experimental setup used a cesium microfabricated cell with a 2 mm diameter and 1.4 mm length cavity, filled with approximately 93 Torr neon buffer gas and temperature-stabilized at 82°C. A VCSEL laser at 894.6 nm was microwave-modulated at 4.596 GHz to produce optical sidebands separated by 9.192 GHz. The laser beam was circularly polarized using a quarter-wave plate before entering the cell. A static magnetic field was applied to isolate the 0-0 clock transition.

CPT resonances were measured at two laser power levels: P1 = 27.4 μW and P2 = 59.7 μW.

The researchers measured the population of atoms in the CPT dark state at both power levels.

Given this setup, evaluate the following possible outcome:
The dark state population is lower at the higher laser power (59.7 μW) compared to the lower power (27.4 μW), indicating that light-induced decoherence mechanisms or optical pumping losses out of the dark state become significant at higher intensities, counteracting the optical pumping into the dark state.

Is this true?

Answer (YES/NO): NO